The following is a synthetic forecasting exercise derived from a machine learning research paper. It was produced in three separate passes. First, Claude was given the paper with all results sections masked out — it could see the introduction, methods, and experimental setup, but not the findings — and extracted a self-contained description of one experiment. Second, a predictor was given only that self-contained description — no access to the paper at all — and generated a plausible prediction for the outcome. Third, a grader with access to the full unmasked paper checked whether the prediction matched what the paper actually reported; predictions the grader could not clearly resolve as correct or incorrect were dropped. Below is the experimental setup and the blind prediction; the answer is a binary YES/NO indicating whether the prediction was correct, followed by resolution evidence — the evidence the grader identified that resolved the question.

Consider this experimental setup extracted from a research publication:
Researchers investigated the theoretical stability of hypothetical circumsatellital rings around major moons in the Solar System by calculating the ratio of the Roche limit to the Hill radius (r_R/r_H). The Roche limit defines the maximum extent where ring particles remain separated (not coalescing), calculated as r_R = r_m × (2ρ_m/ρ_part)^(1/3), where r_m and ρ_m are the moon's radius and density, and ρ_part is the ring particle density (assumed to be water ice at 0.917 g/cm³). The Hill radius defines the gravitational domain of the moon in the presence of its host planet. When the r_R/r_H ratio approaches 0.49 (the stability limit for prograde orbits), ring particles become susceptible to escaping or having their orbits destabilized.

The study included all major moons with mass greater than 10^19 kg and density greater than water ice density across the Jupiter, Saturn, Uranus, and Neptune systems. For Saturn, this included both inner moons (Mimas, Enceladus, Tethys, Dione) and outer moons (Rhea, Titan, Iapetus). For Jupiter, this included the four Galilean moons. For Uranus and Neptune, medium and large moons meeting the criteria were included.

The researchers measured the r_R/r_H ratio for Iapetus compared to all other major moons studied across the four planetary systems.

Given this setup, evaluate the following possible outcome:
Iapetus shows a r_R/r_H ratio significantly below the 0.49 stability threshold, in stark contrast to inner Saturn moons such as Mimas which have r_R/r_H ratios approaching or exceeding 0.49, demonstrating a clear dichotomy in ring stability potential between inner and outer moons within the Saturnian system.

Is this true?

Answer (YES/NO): YES